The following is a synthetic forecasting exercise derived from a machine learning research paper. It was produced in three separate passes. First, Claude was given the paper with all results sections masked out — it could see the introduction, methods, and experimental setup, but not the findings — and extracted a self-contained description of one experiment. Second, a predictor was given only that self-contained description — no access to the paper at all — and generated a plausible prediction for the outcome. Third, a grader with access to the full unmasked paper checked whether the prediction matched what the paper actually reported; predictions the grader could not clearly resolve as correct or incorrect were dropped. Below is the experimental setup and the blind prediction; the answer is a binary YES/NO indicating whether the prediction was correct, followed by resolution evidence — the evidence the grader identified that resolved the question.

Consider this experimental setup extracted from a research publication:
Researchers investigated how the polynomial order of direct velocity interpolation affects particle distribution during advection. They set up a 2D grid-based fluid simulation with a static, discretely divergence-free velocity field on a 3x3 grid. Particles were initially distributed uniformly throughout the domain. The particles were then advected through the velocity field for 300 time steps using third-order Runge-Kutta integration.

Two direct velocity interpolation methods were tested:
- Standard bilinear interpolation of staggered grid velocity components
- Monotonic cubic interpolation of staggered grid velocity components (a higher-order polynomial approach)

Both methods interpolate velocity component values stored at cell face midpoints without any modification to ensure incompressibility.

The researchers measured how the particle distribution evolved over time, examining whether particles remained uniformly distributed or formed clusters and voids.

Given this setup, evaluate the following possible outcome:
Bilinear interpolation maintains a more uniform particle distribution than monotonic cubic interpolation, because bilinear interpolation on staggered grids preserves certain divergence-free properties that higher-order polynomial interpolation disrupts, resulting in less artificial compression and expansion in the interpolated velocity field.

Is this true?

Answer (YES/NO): NO